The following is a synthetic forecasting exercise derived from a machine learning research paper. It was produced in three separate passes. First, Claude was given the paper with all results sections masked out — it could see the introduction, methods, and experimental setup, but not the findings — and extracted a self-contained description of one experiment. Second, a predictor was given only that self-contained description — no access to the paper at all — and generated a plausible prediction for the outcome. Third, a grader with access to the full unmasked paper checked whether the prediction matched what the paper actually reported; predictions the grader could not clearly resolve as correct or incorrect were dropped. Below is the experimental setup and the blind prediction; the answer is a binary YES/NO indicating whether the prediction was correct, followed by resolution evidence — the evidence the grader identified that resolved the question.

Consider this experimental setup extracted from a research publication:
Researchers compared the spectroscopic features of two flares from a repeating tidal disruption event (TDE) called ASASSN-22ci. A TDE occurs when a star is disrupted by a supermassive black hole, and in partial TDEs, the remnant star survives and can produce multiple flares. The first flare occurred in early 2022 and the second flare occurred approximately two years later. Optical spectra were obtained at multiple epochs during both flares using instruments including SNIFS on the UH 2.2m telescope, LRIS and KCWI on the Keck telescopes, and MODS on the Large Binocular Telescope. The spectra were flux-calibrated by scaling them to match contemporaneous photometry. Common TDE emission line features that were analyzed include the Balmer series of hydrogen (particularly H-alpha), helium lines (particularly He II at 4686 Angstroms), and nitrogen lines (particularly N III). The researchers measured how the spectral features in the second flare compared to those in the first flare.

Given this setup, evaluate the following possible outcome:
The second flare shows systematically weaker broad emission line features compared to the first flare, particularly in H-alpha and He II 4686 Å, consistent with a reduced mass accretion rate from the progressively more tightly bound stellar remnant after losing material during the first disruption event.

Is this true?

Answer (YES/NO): NO